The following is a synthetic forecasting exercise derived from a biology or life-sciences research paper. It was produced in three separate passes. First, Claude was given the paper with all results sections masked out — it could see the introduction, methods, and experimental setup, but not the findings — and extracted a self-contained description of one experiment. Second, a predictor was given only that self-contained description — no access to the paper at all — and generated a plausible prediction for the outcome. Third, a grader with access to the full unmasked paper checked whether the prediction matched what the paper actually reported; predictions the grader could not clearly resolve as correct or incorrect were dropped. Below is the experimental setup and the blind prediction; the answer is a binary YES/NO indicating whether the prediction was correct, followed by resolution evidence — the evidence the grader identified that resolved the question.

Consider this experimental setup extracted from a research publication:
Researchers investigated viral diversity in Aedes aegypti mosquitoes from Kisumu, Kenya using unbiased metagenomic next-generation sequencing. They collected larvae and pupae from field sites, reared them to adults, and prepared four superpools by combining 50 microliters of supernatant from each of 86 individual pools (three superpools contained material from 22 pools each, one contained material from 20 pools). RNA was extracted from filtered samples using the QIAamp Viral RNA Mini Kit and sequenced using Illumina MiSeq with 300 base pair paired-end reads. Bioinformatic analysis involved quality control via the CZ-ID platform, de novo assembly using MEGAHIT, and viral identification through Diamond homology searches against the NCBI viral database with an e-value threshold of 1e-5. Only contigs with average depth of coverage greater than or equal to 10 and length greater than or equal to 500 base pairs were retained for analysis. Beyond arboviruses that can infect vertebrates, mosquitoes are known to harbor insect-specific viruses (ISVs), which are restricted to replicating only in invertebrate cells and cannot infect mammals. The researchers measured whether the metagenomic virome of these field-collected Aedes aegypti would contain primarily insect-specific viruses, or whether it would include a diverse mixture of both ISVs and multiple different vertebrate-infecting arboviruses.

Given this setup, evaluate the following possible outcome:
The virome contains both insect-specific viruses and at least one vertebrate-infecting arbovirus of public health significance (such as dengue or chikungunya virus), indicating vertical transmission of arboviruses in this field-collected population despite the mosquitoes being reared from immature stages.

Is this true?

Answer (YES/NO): YES